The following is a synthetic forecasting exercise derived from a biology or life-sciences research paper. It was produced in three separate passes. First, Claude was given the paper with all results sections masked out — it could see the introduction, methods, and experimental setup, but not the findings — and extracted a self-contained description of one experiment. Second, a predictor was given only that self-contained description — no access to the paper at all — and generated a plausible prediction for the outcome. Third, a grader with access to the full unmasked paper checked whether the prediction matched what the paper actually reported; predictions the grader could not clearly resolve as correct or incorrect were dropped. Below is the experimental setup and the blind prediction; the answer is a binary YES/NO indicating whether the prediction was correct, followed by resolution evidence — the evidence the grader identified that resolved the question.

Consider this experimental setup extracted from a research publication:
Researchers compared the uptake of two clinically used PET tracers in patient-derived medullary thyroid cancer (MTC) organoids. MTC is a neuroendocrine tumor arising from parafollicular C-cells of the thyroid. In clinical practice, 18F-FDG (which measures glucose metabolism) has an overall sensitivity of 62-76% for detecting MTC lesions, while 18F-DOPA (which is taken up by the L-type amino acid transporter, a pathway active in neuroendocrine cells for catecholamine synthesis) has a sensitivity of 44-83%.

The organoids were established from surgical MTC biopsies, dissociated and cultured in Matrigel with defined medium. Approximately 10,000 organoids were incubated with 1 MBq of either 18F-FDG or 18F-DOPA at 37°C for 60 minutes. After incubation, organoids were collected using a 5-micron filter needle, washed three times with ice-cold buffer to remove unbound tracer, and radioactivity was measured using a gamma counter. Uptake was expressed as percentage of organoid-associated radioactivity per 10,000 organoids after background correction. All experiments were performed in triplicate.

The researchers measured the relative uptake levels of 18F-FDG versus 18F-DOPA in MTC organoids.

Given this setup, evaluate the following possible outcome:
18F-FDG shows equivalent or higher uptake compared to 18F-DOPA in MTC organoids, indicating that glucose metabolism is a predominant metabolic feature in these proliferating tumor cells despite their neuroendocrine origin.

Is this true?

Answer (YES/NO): NO